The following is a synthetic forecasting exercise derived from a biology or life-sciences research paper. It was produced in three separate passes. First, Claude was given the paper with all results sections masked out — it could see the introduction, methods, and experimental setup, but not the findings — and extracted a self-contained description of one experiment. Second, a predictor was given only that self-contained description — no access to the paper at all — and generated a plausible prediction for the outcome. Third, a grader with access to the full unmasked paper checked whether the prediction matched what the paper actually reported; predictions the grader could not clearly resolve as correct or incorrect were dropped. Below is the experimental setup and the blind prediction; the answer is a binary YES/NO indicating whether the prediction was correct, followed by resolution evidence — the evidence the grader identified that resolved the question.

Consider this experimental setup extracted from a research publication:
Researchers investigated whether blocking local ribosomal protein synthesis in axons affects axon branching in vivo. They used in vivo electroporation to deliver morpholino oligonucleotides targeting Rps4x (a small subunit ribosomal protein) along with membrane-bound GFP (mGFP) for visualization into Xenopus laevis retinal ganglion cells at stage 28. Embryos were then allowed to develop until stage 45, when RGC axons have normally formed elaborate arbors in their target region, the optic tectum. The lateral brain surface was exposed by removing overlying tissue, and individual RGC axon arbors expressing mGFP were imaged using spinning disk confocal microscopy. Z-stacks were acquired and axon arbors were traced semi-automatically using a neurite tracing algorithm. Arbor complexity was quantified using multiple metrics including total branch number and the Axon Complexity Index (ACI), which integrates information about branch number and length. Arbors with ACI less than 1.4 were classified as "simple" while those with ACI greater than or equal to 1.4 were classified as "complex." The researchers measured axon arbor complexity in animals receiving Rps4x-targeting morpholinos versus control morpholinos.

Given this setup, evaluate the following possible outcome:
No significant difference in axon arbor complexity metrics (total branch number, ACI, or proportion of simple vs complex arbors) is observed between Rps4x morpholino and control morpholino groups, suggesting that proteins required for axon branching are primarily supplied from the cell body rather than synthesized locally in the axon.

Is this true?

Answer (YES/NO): NO